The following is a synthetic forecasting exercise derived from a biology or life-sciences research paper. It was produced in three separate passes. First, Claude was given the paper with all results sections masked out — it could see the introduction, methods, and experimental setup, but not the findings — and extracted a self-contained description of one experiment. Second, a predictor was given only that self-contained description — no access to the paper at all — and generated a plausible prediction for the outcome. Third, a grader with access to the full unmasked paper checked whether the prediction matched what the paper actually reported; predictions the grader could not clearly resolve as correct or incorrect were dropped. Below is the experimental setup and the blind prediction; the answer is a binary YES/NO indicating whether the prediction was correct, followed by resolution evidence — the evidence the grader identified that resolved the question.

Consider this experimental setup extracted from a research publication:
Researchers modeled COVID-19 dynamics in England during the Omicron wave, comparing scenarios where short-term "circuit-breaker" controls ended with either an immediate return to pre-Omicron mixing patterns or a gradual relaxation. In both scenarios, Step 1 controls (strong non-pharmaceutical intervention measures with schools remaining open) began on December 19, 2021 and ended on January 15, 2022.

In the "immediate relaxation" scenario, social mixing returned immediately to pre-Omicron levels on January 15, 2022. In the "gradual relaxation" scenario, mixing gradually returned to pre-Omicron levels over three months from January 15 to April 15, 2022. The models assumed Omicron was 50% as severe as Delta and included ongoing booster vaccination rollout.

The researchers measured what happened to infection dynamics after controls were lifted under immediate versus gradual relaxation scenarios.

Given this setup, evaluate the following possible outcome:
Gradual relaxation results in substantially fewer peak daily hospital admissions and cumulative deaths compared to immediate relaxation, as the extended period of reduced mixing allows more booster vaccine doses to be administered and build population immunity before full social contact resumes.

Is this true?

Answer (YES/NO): NO